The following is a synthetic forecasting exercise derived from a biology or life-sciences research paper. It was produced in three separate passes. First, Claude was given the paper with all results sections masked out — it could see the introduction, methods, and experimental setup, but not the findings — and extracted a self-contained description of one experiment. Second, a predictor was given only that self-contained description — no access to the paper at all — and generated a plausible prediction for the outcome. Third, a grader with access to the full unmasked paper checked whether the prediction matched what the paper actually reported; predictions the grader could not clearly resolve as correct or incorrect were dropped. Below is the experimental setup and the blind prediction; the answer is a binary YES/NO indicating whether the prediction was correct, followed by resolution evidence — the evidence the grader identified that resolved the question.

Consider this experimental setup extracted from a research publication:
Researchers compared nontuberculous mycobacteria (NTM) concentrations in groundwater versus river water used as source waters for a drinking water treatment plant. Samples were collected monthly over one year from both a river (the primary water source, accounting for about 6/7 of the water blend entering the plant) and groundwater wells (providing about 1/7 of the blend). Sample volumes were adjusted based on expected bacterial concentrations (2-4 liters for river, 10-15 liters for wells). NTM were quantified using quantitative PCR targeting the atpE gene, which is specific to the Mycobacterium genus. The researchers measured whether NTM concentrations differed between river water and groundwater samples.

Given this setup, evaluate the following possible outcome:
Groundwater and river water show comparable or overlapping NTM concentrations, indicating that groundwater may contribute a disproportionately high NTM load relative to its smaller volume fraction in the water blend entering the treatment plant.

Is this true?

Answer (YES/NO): NO